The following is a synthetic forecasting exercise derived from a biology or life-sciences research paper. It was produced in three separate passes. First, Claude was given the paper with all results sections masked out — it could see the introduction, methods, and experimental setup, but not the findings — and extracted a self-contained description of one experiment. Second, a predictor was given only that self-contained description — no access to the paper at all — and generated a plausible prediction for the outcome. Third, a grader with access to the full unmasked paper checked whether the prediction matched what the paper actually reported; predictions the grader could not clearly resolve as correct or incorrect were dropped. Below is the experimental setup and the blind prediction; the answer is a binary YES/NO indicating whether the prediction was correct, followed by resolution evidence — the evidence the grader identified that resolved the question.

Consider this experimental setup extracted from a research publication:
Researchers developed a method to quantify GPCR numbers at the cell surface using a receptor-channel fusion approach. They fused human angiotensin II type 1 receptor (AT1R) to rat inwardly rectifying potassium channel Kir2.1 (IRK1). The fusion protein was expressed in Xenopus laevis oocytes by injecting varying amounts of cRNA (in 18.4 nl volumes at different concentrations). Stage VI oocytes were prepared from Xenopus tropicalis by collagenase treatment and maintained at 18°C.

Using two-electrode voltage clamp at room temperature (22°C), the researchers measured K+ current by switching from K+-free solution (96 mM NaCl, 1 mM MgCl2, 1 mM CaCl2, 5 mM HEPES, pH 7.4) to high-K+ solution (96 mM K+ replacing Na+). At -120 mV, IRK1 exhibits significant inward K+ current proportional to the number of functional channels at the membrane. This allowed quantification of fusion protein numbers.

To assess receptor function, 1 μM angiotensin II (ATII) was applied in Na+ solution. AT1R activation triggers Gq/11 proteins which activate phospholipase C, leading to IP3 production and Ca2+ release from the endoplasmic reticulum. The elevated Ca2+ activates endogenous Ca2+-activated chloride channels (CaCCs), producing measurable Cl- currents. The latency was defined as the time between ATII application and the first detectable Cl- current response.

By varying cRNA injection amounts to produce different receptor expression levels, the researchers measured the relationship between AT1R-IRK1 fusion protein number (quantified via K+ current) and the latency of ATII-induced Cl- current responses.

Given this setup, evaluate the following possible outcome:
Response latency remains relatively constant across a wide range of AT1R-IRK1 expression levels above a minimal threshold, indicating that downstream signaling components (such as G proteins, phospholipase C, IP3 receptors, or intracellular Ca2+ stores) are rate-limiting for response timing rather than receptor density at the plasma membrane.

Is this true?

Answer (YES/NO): NO